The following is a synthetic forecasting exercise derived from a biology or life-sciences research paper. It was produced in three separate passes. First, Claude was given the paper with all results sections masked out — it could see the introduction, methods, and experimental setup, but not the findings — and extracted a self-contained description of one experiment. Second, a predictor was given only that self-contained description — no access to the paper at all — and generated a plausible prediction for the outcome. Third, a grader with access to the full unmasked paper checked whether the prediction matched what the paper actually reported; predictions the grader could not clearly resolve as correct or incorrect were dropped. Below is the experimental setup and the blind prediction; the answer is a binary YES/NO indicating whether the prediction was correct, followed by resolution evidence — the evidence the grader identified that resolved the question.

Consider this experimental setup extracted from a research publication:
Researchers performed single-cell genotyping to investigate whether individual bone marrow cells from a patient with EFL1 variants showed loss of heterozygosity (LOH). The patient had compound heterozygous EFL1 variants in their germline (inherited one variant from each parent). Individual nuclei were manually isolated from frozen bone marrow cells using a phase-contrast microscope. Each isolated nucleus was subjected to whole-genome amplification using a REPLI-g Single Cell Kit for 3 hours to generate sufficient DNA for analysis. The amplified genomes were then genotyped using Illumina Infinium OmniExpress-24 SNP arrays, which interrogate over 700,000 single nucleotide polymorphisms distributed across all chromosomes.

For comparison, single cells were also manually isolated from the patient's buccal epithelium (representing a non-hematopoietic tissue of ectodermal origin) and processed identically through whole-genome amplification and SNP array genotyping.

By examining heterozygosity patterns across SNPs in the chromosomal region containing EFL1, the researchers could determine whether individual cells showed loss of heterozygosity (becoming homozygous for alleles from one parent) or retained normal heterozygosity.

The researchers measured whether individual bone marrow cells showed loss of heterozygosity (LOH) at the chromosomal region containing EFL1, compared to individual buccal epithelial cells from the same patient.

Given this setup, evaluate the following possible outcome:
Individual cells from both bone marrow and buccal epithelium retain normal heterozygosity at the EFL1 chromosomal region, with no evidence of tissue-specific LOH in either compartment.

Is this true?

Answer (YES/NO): NO